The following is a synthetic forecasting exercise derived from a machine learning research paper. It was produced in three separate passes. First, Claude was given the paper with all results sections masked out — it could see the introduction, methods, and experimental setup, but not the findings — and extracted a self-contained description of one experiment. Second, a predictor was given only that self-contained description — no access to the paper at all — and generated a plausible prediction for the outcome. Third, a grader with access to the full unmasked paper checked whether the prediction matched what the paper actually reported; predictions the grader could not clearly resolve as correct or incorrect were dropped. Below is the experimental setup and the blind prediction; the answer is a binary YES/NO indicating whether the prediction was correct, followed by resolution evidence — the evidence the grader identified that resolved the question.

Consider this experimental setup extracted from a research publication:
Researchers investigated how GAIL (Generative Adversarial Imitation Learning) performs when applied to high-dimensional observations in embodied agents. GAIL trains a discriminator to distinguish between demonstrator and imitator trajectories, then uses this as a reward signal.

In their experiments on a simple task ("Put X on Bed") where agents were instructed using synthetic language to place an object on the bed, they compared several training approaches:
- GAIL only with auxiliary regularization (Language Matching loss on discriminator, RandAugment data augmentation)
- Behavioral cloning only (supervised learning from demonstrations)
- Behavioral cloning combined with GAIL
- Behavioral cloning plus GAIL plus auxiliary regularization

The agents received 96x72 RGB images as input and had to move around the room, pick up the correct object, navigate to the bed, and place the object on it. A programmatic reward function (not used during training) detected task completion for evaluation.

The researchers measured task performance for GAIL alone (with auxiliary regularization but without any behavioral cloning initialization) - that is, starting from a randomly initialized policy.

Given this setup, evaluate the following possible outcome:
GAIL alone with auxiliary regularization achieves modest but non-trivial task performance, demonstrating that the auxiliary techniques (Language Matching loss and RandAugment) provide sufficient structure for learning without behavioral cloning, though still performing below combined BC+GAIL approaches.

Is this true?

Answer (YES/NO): NO